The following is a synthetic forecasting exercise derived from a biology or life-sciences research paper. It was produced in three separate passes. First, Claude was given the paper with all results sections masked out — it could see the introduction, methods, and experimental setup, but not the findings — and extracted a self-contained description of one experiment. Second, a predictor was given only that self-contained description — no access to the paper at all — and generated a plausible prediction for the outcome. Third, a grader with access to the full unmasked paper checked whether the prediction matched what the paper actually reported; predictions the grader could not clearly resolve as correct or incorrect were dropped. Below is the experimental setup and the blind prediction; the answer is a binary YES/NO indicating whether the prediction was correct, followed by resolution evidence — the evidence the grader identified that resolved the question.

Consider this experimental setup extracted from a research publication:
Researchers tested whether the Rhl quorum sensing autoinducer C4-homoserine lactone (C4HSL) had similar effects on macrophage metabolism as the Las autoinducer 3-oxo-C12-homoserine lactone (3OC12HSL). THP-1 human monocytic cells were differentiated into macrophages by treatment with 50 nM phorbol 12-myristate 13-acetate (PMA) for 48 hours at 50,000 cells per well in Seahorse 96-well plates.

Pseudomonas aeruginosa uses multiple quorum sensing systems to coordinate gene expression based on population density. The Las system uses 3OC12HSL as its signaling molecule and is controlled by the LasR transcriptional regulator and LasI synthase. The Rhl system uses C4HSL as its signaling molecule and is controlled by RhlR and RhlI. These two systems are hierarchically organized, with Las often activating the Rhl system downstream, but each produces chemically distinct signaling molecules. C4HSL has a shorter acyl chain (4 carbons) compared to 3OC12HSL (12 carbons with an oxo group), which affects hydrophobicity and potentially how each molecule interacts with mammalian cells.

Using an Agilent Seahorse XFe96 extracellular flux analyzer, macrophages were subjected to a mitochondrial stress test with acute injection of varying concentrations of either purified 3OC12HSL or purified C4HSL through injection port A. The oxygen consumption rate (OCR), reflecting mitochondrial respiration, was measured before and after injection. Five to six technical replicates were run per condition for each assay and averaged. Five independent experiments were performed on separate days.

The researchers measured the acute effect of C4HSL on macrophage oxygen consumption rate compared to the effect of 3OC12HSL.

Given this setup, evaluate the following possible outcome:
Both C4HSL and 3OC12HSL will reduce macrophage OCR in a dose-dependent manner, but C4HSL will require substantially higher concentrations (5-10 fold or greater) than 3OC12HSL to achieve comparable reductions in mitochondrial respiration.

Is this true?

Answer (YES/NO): NO